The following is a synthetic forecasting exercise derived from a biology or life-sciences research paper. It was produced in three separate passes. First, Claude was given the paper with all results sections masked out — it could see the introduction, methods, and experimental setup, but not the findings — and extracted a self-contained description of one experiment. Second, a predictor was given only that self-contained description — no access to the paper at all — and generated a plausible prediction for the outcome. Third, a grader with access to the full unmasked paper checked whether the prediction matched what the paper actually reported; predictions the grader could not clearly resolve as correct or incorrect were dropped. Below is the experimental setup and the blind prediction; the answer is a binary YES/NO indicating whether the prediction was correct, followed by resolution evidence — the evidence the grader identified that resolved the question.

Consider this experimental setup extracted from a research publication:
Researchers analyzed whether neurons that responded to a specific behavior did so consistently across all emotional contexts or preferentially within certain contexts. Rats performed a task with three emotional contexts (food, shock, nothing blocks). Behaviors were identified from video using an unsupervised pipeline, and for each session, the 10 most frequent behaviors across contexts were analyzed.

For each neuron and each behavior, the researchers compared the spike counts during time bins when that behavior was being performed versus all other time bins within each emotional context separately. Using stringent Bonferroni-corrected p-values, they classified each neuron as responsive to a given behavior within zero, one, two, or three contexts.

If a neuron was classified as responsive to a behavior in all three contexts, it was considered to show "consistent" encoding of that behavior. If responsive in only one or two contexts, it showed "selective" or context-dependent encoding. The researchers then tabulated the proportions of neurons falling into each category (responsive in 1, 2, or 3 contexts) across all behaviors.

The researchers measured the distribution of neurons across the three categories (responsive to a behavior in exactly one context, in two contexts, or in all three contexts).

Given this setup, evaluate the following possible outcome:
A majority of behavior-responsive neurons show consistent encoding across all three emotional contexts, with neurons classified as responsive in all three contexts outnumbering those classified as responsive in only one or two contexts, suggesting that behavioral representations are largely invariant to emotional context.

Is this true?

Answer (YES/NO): NO